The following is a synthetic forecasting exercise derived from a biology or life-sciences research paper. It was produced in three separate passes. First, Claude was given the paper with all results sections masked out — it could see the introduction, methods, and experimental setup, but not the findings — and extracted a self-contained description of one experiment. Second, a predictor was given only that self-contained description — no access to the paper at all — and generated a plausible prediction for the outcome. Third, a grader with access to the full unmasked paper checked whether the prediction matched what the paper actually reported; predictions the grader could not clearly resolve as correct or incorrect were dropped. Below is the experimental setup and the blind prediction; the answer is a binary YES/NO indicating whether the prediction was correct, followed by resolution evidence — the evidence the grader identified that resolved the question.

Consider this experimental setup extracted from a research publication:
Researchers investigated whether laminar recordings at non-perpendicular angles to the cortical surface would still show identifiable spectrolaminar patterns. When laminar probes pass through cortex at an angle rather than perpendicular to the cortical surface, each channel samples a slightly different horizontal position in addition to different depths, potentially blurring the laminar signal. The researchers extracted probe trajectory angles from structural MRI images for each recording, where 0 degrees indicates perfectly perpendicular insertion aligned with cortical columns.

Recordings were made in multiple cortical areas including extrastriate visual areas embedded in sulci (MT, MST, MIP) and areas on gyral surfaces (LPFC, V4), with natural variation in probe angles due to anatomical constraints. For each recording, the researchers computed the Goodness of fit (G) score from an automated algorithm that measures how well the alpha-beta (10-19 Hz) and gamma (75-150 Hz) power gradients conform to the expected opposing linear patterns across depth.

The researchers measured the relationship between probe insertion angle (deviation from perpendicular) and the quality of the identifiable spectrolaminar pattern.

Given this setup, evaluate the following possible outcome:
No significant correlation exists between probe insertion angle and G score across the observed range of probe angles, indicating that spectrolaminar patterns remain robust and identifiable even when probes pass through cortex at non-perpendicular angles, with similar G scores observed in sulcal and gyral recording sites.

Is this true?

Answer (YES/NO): NO